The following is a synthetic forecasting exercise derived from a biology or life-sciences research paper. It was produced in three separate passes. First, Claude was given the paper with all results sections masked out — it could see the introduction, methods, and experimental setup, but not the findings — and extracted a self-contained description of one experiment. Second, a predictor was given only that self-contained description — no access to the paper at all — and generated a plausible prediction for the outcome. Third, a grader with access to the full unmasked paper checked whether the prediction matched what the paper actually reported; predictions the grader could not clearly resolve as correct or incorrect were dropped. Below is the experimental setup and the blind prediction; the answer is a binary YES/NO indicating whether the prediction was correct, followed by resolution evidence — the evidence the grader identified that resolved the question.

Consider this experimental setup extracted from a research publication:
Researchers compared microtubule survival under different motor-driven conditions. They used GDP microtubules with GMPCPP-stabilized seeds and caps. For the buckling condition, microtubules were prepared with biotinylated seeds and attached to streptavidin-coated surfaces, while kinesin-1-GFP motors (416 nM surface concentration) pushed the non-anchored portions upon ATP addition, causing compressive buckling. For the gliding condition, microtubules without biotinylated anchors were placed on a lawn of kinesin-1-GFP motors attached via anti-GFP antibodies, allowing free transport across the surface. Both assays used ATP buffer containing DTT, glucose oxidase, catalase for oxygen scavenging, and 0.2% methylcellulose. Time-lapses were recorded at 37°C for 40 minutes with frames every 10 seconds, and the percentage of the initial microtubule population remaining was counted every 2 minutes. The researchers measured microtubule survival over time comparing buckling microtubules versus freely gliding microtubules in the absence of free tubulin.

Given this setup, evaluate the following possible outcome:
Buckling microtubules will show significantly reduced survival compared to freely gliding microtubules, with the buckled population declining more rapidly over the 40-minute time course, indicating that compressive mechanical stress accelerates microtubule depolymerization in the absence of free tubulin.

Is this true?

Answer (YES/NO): YES